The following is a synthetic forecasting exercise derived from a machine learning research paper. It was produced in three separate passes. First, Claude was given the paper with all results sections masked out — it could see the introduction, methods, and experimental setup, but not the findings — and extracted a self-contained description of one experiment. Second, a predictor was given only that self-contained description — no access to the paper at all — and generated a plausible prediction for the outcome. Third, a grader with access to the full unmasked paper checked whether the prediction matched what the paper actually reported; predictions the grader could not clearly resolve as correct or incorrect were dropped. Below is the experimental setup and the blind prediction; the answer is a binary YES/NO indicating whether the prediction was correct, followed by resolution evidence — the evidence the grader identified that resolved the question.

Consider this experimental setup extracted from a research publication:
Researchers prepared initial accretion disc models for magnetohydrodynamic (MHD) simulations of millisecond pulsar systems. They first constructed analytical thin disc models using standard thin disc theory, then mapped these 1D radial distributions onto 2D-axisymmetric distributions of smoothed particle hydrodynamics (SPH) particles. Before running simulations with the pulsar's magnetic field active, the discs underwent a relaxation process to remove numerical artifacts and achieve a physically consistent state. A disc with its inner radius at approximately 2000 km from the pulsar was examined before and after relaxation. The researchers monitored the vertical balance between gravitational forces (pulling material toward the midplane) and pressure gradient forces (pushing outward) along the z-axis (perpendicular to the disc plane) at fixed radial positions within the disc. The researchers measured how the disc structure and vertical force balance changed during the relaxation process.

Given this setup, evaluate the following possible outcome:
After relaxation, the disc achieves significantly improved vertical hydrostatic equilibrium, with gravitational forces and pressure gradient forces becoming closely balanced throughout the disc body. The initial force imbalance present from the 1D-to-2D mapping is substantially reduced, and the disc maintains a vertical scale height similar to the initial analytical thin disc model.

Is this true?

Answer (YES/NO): NO